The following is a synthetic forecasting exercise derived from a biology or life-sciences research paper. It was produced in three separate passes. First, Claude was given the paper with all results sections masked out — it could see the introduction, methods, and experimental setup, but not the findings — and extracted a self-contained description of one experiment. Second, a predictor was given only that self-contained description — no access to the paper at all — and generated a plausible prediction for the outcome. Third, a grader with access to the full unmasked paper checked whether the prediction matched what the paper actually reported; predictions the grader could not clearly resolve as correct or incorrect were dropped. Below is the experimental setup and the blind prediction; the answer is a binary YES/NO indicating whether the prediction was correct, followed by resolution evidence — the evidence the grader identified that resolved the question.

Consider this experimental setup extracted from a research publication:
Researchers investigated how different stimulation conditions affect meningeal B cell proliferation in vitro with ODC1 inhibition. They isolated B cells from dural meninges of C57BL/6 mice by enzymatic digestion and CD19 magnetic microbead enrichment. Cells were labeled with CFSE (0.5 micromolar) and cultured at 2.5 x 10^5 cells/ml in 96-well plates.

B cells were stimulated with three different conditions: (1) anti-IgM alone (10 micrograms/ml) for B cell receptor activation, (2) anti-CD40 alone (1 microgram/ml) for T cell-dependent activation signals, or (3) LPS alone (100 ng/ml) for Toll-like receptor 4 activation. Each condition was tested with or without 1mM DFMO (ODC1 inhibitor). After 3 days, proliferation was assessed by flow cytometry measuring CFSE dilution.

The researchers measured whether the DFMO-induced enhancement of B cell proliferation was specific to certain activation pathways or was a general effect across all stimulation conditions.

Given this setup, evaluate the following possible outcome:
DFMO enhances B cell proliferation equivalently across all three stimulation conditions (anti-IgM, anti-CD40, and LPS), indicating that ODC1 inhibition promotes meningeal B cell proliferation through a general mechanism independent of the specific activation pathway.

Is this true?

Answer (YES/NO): NO